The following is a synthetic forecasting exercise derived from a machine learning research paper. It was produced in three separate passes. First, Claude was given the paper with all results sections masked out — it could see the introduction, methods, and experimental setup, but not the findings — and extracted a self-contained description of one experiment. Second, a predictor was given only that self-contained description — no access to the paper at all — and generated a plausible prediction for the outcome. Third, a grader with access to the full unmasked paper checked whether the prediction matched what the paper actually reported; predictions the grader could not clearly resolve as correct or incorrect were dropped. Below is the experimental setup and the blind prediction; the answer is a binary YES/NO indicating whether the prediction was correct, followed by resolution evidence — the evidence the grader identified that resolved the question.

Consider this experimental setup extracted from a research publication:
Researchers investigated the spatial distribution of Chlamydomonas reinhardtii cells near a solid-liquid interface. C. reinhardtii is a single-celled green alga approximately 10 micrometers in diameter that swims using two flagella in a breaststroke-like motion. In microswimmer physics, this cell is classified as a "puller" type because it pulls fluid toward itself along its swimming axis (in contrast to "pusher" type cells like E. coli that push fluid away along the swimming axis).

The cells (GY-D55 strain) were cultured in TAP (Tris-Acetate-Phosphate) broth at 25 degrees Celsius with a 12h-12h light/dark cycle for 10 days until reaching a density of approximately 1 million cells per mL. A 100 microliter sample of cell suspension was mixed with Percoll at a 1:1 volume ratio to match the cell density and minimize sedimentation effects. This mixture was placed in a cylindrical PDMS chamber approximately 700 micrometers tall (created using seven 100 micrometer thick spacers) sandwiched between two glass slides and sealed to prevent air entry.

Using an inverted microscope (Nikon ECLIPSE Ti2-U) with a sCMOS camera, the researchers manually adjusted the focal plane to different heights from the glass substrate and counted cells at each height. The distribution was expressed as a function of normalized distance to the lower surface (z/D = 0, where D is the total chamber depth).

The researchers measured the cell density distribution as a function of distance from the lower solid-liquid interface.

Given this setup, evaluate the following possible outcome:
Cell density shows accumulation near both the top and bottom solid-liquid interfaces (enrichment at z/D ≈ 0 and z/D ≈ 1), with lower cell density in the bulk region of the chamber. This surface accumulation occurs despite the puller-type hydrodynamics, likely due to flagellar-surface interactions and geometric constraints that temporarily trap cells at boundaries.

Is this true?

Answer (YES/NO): YES